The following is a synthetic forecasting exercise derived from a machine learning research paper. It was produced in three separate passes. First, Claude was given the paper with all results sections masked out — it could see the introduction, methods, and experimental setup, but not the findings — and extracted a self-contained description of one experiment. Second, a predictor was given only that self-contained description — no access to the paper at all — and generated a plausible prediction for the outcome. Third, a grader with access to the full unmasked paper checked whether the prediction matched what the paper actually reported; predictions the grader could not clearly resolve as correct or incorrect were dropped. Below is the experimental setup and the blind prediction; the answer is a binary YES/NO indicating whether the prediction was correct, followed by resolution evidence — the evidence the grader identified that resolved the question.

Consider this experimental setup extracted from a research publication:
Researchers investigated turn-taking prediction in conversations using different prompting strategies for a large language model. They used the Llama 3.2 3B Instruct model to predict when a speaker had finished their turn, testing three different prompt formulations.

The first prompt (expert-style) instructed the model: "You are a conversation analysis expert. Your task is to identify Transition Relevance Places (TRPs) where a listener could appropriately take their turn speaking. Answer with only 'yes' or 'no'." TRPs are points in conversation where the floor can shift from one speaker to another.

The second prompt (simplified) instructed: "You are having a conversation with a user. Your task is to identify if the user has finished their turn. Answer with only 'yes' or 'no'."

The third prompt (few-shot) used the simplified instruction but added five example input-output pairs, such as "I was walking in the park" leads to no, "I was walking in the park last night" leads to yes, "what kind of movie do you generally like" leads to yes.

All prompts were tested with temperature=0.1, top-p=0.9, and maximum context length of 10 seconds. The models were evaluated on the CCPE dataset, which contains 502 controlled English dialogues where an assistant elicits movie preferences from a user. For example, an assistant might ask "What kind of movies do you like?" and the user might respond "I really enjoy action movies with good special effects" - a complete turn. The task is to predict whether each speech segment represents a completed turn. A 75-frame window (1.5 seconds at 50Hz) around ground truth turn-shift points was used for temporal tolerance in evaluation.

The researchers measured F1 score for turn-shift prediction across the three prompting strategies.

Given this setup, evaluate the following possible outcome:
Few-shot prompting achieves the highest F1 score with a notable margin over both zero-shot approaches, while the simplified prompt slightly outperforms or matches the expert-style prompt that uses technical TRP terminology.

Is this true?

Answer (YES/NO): NO